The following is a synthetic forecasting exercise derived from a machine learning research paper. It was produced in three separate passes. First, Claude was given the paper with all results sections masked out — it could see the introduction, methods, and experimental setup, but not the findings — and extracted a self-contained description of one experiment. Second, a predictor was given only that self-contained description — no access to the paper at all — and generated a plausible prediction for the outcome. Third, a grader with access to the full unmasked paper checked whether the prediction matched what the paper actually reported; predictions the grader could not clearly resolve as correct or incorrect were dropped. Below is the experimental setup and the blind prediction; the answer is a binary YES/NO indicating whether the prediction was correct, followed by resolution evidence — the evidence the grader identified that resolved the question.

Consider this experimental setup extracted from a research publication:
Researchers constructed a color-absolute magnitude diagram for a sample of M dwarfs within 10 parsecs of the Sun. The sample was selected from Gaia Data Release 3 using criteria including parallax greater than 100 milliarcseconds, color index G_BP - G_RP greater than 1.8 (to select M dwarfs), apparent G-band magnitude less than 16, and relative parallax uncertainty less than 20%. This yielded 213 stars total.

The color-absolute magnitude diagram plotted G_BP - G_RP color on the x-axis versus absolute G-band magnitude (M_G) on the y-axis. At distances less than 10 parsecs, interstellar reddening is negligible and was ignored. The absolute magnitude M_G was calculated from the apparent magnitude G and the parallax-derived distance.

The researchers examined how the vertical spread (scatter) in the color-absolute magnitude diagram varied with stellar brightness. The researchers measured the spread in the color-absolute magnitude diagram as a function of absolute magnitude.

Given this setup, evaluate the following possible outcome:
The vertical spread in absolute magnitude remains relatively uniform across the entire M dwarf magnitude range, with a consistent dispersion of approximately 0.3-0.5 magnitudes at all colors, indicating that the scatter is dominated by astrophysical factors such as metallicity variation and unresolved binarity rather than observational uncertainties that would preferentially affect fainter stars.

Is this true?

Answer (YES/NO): NO